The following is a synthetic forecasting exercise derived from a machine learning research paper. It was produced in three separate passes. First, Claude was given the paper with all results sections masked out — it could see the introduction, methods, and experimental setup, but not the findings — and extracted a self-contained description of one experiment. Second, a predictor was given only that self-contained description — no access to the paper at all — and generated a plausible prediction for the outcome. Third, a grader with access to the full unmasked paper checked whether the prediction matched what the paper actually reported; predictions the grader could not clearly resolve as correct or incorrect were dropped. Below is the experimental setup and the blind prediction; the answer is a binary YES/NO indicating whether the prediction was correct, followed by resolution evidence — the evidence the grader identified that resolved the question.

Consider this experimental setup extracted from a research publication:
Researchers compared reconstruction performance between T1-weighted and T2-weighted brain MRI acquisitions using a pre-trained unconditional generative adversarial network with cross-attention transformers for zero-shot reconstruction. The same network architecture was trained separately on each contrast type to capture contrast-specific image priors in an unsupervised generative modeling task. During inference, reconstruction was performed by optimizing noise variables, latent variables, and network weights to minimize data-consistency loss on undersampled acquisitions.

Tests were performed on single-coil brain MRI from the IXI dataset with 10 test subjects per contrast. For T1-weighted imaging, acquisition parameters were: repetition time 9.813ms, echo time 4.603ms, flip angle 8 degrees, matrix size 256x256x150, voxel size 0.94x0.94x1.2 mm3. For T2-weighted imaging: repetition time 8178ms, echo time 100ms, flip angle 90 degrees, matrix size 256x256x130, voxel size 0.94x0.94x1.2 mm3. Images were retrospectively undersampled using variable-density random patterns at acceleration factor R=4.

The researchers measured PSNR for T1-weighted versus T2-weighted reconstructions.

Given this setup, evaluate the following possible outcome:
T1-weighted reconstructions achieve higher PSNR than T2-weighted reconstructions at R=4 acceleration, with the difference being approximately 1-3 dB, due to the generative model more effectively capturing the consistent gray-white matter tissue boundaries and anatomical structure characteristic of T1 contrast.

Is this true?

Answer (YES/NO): NO